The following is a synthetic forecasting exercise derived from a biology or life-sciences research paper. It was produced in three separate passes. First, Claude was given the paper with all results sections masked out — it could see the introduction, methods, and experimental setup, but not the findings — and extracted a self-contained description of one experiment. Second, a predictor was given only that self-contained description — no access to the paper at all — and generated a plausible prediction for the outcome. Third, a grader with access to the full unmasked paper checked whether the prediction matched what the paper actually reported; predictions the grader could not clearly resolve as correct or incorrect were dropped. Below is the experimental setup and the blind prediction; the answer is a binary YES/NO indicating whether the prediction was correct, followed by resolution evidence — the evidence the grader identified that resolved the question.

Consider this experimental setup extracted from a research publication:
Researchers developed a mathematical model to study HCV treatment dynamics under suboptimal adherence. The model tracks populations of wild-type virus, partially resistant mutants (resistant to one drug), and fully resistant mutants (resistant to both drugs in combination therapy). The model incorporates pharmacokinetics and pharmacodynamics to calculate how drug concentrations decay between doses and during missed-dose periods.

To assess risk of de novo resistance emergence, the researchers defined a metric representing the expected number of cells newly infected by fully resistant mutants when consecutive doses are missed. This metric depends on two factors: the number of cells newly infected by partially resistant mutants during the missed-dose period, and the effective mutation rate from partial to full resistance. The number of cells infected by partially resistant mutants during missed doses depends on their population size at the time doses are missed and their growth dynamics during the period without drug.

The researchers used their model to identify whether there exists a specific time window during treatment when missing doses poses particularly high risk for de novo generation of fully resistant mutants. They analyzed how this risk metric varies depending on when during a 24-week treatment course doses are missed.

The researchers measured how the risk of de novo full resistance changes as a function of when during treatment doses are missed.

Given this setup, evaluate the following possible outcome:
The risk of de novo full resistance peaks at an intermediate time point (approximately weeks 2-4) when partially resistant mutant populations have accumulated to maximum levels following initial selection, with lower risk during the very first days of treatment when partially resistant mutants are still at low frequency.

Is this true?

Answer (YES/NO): NO